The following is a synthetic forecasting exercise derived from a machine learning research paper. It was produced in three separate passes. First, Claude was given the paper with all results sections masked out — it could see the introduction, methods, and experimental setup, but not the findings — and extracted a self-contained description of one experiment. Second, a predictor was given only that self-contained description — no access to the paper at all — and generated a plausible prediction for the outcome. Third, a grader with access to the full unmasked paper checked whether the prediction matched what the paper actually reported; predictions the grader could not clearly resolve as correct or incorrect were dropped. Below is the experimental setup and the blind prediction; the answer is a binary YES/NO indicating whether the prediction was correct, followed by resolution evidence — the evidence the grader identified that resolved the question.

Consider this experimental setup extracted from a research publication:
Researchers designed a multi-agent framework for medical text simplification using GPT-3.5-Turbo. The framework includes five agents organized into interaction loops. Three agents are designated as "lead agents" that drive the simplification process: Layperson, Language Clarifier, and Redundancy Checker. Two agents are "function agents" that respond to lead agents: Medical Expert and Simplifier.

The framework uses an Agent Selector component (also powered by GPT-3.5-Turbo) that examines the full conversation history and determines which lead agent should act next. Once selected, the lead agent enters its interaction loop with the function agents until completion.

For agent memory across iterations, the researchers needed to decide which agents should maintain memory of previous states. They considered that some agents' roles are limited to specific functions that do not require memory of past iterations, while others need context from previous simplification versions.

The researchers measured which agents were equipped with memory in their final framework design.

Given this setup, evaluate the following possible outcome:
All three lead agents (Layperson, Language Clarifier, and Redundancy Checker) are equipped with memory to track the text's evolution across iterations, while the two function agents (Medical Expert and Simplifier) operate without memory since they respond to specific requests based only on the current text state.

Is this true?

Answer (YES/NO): NO